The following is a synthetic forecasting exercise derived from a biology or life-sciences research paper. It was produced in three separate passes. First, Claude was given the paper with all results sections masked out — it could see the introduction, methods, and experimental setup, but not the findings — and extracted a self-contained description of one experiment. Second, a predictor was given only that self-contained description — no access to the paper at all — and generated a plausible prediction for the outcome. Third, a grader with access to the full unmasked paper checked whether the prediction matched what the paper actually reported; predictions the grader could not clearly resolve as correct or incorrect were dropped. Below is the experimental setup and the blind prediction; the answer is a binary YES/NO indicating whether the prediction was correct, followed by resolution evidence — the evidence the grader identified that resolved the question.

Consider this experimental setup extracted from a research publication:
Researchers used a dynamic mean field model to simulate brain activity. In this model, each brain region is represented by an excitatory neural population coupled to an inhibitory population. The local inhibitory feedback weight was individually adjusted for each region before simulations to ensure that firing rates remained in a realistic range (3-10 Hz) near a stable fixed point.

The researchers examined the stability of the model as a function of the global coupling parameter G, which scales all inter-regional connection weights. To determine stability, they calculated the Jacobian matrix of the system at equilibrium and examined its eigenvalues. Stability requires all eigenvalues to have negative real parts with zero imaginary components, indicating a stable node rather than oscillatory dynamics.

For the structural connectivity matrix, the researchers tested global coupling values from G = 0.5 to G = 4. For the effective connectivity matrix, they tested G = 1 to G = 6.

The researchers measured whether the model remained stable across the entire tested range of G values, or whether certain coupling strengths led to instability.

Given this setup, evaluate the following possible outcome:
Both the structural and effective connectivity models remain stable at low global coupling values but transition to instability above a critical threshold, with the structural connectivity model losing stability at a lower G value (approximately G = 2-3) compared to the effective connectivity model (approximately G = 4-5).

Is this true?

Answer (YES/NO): NO